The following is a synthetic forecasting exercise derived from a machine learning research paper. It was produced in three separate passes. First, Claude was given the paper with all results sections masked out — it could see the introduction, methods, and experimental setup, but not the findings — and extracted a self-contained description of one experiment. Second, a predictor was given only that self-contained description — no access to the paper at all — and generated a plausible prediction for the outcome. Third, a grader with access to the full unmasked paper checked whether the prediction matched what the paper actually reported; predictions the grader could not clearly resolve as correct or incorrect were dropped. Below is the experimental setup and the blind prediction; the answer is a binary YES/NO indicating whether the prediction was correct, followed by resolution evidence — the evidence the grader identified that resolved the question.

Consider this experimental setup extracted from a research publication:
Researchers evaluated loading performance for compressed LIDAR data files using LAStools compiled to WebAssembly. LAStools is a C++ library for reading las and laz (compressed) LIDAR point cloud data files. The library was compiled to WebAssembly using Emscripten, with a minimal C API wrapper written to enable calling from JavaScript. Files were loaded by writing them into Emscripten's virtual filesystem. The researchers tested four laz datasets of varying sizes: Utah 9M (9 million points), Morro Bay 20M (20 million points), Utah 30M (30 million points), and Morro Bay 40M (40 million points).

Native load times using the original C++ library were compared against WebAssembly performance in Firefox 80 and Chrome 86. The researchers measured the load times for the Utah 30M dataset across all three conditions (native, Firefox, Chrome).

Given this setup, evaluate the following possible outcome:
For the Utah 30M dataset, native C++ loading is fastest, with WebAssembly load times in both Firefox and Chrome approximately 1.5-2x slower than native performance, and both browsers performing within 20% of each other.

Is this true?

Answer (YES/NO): NO